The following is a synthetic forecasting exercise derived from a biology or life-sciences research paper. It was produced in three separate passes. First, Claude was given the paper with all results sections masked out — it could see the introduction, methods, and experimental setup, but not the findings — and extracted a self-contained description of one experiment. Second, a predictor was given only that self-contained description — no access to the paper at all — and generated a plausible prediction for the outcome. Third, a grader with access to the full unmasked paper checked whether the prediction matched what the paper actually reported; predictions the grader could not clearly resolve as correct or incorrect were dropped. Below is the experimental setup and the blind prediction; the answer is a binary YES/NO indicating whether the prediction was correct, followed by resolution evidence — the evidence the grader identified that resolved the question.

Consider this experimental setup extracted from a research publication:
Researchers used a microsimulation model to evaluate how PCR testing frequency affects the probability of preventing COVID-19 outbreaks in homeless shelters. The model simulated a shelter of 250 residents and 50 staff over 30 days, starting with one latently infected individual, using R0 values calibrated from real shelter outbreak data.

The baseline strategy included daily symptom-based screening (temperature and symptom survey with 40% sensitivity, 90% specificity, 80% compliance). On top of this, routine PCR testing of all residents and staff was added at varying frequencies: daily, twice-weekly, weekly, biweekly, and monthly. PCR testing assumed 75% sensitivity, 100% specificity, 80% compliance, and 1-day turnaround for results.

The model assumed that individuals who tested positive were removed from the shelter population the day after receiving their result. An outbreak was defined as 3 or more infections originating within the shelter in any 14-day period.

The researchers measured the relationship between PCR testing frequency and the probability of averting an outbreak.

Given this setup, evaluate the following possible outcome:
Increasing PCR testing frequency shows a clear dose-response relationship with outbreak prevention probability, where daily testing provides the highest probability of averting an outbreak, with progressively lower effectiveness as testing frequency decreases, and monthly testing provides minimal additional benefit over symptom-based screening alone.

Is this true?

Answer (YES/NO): YES